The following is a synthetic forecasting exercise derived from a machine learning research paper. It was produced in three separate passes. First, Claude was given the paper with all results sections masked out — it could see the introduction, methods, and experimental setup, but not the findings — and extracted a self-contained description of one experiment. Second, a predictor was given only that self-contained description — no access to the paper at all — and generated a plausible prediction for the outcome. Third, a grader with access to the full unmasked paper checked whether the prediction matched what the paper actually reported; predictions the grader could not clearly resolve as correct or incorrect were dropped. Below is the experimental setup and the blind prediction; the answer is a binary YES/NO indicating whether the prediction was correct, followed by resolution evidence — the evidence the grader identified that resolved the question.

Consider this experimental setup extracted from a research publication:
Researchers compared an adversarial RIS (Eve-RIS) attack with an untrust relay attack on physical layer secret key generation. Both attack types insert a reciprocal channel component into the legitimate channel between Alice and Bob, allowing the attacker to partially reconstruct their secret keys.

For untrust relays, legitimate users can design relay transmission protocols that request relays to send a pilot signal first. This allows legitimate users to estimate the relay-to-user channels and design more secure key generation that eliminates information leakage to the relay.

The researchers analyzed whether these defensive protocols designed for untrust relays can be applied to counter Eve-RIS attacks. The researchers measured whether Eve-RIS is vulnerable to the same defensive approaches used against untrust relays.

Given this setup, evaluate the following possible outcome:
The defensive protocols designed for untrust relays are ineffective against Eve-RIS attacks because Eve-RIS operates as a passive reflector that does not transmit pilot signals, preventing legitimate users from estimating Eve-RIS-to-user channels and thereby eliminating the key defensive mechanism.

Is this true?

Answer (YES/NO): YES